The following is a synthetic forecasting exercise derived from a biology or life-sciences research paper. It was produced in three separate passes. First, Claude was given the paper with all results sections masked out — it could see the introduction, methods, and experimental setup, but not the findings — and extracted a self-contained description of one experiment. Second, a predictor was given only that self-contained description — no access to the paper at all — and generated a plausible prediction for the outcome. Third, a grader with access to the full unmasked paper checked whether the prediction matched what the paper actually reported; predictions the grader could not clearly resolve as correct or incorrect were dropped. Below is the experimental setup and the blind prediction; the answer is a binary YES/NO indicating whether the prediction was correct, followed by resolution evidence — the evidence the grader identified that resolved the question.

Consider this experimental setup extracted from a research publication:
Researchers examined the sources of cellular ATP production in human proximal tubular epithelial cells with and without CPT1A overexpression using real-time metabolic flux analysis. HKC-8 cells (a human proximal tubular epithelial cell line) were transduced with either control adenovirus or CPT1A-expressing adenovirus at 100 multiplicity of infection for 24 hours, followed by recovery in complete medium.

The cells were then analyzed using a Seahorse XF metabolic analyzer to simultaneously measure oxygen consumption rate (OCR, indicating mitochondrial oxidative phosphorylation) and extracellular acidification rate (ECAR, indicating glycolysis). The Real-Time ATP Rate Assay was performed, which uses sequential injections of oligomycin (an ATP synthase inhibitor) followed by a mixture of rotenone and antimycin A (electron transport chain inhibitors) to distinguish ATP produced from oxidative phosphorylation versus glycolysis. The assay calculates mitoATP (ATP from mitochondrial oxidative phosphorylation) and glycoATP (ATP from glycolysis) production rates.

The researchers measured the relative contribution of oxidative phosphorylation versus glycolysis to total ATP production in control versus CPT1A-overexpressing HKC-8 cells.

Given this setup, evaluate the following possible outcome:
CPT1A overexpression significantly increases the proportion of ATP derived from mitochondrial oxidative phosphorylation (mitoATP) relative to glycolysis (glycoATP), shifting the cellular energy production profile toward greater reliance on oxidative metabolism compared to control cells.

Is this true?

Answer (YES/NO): YES